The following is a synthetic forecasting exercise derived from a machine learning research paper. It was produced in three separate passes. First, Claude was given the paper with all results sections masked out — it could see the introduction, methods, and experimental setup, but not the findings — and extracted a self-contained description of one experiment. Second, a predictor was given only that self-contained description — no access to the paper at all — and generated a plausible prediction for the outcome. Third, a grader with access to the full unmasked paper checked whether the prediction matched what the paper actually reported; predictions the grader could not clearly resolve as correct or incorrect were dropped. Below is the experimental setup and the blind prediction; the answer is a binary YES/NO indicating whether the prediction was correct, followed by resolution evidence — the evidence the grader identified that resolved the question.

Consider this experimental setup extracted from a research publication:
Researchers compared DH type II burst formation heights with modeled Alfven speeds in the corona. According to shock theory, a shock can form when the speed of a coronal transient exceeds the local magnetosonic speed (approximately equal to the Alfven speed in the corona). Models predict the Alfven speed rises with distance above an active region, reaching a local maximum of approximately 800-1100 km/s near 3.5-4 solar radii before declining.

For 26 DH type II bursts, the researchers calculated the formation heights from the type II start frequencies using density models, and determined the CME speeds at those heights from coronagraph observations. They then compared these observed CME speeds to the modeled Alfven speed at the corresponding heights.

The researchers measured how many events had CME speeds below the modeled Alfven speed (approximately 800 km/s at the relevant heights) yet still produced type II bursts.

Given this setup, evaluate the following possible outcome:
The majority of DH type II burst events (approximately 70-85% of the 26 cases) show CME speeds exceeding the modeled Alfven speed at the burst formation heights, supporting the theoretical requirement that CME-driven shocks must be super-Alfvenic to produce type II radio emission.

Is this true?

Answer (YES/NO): YES